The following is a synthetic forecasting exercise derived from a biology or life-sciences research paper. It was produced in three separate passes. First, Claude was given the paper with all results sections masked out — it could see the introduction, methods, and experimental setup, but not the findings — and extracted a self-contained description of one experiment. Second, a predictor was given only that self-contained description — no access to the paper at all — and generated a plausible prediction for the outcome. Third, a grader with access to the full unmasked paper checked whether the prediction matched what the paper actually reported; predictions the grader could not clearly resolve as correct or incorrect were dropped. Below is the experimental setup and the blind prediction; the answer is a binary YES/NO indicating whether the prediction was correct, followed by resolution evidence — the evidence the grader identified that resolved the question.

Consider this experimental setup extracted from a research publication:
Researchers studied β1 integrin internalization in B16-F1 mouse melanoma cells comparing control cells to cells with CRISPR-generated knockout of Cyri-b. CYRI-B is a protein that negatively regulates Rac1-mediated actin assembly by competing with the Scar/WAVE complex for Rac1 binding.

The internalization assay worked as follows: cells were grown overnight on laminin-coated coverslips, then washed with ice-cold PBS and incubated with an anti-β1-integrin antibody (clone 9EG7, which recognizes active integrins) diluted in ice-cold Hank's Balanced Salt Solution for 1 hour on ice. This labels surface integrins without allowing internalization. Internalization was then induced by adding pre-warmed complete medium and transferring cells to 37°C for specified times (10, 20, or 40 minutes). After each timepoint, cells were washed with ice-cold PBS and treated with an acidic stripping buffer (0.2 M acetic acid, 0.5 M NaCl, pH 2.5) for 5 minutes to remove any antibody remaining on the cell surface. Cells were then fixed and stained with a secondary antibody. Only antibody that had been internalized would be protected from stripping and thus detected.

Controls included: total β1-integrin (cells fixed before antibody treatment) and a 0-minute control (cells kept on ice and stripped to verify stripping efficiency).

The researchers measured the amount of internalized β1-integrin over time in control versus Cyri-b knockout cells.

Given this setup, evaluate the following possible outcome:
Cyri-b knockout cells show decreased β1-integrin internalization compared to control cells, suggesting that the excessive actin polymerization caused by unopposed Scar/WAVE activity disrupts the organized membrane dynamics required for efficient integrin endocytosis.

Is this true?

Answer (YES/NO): YES